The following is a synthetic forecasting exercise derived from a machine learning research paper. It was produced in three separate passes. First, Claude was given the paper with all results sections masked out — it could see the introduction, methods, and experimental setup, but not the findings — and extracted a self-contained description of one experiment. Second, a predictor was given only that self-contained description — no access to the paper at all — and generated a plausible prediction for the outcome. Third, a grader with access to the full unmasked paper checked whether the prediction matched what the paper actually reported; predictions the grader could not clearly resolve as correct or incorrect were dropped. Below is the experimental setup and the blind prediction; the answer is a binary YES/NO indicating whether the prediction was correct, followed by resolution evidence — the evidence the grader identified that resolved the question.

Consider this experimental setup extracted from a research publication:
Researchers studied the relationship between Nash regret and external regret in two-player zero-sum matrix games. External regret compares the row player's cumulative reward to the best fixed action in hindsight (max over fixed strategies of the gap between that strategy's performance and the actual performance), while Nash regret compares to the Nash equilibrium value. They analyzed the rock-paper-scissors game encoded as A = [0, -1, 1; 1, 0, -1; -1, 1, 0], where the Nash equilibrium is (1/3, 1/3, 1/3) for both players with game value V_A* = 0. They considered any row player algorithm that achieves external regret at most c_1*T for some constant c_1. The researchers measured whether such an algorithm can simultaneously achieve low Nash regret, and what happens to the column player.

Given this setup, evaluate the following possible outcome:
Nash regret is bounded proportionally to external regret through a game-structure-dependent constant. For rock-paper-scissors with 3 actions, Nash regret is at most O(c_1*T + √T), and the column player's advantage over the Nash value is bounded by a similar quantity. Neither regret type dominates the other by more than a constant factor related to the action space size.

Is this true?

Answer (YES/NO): NO